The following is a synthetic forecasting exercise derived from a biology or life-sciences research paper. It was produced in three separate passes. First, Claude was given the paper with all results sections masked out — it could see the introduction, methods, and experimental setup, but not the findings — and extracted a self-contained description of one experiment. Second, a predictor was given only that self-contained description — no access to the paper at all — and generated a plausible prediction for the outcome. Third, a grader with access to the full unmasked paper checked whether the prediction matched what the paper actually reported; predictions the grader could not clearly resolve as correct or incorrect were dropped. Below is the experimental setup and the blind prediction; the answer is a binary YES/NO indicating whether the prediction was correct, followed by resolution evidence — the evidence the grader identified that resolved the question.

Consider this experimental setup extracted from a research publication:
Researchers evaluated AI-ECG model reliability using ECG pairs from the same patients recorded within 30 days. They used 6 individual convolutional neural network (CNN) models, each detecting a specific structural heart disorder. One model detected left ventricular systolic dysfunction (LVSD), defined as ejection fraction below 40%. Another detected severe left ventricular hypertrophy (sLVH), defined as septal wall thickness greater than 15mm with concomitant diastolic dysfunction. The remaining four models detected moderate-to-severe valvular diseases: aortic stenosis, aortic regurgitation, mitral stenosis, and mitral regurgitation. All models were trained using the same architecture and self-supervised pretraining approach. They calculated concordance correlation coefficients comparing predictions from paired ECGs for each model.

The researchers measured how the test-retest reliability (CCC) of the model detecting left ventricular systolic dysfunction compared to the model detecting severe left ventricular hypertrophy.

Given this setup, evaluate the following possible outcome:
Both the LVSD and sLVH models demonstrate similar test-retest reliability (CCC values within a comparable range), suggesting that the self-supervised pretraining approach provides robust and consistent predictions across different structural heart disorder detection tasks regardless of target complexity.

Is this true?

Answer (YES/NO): YES